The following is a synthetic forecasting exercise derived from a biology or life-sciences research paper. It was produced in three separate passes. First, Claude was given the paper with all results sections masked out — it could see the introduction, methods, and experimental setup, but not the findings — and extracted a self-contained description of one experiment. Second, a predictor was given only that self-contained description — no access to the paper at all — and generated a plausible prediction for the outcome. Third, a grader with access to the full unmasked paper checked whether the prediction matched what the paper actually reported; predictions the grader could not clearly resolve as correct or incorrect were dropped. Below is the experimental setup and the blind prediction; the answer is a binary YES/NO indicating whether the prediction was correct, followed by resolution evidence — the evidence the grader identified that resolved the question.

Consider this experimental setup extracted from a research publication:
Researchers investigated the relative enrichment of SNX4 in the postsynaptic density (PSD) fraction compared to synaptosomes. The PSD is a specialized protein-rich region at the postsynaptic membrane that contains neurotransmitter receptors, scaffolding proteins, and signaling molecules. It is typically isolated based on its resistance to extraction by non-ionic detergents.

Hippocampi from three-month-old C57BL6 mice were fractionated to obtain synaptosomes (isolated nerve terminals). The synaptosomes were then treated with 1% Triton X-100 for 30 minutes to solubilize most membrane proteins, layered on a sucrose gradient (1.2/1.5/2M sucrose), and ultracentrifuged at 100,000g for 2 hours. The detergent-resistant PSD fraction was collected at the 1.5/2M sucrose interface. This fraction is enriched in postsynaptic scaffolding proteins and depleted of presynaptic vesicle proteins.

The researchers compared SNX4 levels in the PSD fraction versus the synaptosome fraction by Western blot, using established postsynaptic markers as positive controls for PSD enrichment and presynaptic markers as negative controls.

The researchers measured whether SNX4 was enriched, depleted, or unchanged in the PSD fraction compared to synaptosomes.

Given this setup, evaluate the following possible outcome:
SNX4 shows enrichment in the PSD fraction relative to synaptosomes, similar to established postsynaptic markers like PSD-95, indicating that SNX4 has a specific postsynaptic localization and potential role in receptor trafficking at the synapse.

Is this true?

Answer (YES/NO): NO